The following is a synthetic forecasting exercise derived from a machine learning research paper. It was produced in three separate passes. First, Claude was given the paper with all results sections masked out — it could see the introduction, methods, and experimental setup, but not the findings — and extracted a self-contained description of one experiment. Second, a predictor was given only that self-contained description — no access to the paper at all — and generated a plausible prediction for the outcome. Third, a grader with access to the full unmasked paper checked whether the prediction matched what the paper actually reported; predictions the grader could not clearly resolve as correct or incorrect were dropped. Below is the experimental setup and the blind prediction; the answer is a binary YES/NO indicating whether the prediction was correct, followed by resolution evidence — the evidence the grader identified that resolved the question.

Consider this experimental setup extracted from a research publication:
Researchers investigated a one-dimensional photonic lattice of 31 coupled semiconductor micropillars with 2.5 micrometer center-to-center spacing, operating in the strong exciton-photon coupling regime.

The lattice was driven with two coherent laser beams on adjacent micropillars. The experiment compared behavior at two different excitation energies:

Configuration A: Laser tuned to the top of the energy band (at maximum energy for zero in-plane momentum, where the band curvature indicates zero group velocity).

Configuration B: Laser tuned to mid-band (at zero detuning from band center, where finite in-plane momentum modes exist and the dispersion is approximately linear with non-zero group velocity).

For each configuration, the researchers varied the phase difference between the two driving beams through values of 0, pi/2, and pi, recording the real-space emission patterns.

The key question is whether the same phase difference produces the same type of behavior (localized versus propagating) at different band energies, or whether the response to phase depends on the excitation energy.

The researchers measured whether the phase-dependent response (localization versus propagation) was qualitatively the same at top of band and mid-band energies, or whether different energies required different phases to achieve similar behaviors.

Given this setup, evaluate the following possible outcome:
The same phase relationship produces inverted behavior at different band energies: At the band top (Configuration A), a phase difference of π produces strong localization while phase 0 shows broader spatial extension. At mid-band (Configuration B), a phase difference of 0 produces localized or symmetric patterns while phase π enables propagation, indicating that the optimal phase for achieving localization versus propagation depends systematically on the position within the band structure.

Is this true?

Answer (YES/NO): NO